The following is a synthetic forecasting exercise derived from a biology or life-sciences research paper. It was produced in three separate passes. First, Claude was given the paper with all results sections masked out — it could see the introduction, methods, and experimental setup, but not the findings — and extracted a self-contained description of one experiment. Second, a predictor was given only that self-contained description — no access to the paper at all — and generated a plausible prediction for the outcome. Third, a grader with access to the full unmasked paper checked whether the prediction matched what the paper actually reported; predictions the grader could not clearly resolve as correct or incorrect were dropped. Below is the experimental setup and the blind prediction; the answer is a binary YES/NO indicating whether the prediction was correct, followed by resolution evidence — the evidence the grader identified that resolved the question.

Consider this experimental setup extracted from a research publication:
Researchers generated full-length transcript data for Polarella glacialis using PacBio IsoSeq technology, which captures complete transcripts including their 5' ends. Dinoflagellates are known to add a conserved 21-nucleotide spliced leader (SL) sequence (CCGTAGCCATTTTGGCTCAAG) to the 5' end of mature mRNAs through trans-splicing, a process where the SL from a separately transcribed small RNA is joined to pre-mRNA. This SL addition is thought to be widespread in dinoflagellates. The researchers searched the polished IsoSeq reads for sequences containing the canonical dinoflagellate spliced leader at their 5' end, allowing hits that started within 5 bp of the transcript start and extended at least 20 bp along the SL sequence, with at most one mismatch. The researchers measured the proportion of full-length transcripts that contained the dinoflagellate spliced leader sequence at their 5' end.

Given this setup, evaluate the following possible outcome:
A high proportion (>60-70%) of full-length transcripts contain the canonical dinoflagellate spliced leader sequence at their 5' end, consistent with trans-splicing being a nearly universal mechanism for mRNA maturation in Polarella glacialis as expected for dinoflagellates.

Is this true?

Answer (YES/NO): NO